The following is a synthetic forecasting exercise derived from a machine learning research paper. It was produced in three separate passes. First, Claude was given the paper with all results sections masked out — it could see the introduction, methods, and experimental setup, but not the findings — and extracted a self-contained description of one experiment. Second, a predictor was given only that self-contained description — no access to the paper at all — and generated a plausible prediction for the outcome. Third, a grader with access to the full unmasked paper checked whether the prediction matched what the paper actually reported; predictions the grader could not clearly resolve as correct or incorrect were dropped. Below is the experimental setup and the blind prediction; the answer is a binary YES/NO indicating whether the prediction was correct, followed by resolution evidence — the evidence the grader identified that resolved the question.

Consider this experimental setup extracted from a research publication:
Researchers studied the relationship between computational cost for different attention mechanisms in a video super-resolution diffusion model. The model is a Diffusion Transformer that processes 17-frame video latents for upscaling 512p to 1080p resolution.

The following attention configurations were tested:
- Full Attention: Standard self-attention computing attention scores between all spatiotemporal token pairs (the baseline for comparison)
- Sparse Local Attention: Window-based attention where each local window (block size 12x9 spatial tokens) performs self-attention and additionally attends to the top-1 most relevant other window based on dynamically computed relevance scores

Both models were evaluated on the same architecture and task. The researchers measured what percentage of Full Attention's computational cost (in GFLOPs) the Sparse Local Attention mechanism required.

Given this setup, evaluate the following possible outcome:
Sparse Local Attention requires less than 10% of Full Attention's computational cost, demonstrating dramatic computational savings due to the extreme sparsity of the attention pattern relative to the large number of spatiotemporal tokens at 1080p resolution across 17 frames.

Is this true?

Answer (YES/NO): NO